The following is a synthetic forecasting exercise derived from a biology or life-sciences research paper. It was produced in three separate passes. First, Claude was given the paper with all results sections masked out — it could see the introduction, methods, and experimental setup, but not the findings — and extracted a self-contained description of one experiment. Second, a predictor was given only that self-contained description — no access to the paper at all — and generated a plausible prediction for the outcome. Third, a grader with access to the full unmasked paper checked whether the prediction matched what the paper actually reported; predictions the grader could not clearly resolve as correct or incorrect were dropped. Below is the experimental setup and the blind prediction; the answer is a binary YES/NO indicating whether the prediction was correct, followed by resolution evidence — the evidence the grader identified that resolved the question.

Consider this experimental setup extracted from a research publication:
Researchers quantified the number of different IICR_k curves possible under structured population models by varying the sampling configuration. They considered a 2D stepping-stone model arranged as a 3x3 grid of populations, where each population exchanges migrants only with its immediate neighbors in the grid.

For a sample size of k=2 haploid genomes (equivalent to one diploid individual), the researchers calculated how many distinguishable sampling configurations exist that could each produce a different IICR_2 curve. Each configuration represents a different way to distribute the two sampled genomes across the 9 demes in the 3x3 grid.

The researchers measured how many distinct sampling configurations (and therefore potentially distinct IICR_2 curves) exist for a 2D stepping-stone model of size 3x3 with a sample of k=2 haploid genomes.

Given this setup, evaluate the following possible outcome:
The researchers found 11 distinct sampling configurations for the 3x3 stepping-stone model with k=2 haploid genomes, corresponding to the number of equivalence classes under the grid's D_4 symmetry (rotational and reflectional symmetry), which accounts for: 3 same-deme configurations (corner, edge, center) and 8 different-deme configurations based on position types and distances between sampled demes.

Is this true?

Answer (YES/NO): YES